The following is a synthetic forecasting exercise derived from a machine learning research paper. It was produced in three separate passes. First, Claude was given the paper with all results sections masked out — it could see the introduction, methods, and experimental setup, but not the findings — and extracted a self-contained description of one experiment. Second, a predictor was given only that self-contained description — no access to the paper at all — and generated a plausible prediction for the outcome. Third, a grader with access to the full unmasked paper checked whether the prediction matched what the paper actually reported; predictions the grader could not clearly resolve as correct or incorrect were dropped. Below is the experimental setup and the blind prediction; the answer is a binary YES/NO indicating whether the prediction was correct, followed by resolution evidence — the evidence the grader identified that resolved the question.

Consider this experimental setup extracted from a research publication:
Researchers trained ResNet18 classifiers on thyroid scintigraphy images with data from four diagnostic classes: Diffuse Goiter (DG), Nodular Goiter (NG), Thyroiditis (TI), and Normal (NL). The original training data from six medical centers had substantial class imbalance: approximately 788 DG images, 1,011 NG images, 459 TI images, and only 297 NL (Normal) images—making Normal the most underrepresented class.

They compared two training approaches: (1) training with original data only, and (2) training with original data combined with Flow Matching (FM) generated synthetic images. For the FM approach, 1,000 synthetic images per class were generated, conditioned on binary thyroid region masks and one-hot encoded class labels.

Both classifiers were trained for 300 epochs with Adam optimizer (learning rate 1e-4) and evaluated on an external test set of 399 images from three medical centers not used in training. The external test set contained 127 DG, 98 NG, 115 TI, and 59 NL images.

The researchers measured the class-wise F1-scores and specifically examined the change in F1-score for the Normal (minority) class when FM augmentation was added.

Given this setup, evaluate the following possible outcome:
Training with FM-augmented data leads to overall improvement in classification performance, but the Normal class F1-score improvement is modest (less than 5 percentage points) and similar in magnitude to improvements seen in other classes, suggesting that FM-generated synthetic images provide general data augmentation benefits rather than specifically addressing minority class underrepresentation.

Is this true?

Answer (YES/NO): NO